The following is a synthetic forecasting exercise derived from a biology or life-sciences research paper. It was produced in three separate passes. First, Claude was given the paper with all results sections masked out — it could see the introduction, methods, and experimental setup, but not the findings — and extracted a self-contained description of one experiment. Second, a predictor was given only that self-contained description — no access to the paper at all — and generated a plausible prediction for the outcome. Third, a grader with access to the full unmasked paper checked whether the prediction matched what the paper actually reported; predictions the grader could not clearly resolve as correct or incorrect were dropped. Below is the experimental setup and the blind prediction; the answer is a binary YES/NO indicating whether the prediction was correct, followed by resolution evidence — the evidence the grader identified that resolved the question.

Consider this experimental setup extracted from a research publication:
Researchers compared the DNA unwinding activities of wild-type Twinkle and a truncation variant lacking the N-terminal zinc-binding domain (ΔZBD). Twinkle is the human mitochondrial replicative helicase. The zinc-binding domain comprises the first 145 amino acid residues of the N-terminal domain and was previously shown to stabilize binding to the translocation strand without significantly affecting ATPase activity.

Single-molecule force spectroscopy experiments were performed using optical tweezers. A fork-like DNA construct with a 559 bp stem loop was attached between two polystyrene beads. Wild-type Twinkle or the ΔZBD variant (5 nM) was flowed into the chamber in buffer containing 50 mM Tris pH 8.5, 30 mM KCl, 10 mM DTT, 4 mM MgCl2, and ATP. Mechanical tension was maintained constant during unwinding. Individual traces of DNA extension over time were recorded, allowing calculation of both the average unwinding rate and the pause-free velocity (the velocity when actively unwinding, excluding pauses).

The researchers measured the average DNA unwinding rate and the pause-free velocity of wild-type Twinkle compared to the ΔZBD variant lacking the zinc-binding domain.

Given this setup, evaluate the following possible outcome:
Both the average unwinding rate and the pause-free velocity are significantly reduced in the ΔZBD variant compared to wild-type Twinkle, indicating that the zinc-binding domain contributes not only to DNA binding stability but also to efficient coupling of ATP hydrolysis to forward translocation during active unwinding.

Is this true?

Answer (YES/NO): NO